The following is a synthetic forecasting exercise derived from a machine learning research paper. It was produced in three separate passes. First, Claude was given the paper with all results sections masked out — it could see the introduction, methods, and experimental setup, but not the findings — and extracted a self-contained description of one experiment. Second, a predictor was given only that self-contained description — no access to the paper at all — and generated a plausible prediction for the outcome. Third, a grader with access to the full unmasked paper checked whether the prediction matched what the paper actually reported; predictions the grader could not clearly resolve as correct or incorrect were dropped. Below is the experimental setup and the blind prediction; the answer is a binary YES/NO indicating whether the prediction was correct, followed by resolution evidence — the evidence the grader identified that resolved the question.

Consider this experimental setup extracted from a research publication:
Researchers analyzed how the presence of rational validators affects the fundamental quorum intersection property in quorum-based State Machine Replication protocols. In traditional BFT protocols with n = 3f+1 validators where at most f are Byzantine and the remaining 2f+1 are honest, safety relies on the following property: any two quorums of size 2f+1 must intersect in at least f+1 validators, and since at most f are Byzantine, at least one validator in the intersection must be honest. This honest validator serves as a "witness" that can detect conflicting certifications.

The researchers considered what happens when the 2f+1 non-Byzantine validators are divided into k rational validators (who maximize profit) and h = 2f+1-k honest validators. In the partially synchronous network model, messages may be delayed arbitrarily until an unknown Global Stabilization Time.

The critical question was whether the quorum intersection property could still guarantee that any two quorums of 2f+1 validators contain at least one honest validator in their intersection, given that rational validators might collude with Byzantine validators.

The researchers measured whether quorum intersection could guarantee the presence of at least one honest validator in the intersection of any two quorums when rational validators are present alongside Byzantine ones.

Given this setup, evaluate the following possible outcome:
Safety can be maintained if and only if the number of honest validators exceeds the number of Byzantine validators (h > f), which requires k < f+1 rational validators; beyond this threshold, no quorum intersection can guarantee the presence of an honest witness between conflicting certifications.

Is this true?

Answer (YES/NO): NO